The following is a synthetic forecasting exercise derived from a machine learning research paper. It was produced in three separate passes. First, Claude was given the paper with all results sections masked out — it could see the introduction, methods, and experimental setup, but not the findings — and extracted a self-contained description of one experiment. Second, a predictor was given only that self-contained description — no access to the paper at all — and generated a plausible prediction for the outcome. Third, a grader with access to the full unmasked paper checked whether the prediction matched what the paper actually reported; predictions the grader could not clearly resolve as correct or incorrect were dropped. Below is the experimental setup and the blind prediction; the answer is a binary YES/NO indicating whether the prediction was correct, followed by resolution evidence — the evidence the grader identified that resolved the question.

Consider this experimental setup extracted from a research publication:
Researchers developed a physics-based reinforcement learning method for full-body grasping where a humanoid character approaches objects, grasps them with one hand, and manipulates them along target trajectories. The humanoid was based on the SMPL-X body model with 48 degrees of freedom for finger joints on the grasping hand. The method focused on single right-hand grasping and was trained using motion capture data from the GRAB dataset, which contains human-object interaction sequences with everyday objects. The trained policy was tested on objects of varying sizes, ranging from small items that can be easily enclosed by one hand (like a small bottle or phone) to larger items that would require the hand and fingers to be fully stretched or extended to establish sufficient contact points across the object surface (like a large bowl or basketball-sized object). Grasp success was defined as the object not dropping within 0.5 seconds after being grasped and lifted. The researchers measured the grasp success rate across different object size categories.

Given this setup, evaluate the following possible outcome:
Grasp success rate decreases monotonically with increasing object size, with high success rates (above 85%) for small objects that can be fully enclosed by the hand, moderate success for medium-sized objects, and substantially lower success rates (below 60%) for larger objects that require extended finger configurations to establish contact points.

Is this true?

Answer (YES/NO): NO